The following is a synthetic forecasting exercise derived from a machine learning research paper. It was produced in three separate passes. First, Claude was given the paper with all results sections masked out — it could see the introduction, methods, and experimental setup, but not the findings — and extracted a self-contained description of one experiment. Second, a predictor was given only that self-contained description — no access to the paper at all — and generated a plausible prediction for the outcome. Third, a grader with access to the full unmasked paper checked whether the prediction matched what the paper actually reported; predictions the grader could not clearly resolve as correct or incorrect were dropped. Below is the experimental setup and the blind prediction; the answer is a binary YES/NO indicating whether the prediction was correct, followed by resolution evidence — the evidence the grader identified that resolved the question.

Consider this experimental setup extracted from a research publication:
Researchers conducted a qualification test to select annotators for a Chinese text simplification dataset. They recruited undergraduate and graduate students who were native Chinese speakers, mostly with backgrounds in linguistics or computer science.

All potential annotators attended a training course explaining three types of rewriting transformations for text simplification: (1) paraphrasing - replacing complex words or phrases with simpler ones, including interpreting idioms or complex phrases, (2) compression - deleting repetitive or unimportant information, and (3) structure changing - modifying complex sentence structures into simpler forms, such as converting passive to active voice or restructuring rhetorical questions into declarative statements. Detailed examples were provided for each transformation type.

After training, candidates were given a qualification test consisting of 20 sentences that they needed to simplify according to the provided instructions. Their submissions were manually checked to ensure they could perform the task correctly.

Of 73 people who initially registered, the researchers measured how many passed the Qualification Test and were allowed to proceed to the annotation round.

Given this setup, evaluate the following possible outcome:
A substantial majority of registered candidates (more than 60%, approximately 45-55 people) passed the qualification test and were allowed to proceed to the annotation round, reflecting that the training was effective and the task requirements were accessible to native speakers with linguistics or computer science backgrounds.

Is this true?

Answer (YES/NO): NO